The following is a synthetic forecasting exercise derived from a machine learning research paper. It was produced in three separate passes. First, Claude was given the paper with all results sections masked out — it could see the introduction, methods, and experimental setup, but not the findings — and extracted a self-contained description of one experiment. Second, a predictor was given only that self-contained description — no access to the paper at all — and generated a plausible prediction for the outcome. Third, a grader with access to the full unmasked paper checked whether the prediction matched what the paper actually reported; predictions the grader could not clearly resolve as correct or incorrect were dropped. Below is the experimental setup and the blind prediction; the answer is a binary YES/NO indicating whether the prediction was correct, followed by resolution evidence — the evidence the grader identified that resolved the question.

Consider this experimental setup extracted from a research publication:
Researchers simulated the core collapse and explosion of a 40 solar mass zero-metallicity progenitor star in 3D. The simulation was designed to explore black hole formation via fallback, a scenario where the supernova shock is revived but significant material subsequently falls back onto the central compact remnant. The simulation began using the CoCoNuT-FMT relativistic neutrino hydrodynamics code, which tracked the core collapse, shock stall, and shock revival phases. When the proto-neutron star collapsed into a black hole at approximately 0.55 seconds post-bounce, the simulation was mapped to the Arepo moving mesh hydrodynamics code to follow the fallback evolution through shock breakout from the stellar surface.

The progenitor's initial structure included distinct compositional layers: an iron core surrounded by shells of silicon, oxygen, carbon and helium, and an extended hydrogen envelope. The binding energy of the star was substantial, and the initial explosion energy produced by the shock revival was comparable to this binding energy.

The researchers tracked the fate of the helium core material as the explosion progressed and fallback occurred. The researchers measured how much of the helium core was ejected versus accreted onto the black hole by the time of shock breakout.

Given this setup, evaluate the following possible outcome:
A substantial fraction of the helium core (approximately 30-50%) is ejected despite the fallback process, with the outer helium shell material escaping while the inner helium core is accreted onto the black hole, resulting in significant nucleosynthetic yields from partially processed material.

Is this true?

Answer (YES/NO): NO